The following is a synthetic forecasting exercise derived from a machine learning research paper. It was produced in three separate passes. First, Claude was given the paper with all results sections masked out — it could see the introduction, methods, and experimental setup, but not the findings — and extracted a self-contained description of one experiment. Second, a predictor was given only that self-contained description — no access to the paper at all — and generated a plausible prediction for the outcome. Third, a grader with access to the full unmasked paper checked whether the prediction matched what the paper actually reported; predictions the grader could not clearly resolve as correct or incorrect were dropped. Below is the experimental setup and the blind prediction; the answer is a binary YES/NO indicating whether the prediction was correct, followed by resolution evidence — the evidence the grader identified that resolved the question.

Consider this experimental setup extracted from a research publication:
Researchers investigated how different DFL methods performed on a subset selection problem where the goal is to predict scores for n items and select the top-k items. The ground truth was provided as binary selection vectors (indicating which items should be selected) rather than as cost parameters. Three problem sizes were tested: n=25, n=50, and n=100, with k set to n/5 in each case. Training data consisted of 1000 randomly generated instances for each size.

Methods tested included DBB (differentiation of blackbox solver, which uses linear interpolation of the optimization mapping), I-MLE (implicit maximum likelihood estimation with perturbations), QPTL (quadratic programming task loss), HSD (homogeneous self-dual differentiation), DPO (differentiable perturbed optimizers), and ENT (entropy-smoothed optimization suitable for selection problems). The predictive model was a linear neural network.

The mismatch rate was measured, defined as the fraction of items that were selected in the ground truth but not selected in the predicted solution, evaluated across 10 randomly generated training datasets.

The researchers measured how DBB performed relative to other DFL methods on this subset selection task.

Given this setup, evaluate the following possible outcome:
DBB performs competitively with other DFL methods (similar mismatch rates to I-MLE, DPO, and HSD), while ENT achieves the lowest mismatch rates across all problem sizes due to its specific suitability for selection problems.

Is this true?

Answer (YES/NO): NO